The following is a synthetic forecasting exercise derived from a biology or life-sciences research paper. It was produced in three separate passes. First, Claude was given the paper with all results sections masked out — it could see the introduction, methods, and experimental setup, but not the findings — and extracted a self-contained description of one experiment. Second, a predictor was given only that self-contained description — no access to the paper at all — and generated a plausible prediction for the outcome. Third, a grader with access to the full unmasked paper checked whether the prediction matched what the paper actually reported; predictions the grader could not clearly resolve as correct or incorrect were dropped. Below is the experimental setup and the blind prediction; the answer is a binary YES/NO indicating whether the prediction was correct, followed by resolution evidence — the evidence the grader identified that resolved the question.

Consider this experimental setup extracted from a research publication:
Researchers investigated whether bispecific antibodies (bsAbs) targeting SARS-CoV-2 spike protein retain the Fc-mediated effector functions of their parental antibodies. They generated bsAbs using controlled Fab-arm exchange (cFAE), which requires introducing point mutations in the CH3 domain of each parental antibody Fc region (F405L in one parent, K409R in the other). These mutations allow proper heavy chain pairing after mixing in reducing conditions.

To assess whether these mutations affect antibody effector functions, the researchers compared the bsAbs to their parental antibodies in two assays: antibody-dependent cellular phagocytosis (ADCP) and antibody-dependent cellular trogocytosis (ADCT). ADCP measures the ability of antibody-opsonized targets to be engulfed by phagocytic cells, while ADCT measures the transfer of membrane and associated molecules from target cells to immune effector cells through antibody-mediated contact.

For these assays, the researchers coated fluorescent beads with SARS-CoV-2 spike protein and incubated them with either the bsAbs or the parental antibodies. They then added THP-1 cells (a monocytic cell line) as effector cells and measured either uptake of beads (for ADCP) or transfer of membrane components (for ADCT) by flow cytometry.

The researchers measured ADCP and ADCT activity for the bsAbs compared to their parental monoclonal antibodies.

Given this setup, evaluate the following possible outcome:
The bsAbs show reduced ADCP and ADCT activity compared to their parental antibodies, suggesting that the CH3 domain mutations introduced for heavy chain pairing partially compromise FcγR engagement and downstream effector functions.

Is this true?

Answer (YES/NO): NO